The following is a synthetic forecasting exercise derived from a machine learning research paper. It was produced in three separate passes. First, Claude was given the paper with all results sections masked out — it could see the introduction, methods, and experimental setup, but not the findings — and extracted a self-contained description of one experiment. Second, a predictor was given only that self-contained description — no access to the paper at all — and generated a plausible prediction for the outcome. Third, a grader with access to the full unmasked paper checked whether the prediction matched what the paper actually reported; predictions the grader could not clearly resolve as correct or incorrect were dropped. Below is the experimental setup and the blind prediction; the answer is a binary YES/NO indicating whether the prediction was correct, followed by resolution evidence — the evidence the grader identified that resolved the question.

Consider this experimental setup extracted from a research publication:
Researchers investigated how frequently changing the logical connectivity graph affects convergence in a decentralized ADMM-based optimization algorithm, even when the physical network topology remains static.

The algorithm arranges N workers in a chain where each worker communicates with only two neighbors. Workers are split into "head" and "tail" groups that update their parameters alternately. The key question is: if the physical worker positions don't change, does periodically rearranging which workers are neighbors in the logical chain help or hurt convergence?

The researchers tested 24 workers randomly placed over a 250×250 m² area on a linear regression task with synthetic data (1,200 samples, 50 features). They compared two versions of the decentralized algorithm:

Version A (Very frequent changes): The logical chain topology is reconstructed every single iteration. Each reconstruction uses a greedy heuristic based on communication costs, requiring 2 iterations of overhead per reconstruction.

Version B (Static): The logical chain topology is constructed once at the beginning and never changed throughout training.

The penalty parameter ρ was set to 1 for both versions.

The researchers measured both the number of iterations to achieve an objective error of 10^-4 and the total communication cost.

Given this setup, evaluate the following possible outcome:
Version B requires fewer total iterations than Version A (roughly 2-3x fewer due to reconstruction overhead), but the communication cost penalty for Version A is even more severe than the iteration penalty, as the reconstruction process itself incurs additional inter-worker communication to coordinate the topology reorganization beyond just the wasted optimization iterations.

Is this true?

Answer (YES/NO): NO